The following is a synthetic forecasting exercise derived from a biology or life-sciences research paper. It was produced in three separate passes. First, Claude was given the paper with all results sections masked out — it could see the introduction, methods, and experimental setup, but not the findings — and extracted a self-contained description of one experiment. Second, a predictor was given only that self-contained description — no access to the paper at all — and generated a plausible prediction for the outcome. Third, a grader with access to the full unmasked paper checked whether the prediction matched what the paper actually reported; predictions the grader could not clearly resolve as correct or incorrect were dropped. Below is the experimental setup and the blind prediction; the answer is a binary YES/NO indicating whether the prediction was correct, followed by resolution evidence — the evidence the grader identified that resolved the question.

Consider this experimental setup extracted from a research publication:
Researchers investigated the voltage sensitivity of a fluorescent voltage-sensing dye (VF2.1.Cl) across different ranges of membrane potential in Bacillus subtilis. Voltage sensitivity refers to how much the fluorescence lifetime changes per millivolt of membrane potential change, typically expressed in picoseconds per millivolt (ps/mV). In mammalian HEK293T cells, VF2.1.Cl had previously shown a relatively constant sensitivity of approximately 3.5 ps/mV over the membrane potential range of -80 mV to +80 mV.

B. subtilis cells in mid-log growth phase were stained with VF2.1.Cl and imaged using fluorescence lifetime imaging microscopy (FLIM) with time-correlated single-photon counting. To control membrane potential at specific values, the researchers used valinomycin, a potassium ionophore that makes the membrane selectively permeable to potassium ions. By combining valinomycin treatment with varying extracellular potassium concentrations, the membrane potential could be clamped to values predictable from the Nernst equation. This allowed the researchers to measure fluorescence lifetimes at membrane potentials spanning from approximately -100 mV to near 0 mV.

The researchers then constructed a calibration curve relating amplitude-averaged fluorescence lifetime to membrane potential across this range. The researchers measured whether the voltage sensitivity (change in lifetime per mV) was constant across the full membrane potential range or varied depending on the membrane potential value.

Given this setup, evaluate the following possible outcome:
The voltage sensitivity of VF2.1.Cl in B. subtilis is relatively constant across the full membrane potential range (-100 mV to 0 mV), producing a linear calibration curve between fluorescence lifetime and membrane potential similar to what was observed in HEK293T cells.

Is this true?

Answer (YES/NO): NO